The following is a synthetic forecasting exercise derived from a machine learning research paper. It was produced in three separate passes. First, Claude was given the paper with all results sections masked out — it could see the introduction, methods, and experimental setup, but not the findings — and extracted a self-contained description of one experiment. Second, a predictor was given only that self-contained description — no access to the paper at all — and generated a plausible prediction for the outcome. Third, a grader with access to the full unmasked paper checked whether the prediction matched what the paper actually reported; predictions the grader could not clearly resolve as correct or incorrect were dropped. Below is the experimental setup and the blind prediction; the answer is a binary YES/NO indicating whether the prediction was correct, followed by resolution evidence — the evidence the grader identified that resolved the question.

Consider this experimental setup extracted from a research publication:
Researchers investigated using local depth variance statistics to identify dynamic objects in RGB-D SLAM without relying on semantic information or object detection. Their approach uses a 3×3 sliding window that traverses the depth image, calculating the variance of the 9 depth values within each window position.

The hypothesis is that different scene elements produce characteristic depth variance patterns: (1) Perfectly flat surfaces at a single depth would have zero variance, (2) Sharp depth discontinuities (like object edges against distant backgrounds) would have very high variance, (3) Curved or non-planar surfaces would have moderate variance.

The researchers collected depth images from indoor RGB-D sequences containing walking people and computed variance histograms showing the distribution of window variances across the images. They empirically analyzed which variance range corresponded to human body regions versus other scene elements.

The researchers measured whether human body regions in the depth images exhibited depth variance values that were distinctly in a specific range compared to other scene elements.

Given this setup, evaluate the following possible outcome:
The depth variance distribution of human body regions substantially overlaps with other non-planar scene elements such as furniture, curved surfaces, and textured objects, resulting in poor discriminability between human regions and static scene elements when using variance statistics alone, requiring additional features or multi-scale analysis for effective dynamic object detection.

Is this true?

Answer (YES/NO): NO